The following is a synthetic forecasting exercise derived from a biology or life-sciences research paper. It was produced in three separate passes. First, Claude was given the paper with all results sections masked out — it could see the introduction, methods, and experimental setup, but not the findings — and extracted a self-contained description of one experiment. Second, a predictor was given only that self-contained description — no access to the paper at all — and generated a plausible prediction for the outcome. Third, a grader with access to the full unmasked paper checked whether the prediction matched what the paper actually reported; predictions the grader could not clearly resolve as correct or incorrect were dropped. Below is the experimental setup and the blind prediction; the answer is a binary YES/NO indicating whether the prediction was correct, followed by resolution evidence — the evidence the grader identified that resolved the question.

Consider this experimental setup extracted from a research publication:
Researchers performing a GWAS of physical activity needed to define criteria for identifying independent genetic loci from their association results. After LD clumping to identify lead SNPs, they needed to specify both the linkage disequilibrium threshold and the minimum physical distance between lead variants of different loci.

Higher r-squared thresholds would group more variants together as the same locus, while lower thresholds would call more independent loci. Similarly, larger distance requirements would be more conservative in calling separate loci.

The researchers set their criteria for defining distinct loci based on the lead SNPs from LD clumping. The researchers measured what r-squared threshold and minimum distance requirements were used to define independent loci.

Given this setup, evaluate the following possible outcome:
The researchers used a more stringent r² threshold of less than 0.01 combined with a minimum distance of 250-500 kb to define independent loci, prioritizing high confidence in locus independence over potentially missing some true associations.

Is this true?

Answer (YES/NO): NO